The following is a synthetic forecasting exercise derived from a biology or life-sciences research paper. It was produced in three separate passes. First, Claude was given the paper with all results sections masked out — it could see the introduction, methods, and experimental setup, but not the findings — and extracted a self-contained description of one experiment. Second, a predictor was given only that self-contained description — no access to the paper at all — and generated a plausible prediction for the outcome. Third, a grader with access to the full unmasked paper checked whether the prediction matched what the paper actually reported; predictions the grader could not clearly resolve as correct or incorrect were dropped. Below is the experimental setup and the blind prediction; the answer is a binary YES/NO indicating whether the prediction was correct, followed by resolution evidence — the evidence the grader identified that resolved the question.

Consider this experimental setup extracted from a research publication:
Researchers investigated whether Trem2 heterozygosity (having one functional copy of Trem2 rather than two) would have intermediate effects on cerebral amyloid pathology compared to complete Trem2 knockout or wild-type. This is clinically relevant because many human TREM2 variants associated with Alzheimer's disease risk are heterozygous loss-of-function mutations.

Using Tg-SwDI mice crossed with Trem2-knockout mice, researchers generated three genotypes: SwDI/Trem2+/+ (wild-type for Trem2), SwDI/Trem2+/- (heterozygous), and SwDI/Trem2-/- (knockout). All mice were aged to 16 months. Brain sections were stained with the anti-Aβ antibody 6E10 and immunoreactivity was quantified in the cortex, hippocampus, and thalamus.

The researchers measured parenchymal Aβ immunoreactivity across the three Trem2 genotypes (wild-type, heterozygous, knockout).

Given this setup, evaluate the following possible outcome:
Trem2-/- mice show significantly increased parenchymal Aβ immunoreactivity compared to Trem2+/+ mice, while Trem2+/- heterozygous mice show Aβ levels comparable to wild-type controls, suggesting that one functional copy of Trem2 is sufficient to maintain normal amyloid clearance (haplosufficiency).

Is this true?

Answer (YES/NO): YES